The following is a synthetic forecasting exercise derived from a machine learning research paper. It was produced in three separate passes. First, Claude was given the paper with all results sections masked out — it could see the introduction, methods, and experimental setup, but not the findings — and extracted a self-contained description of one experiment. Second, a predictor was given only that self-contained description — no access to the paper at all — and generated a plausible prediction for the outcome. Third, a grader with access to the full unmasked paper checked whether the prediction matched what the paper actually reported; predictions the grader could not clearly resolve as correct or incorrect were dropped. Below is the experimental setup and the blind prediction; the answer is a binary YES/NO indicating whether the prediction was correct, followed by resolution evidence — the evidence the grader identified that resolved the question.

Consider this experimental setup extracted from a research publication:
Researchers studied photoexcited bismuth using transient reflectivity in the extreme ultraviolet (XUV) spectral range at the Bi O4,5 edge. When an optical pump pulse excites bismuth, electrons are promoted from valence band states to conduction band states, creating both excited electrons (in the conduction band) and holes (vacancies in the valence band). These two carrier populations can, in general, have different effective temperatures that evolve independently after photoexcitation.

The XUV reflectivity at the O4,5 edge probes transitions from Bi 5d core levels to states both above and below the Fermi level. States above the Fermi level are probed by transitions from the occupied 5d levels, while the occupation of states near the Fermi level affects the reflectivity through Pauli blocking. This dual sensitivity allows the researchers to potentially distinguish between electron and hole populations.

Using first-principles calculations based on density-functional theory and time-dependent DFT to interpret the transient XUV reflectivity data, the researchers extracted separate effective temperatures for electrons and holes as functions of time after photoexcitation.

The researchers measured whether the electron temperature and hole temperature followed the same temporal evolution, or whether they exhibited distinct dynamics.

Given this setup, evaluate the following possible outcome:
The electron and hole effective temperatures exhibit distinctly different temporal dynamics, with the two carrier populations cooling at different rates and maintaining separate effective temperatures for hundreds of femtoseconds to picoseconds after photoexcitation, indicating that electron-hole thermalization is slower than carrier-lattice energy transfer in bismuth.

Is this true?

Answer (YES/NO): NO